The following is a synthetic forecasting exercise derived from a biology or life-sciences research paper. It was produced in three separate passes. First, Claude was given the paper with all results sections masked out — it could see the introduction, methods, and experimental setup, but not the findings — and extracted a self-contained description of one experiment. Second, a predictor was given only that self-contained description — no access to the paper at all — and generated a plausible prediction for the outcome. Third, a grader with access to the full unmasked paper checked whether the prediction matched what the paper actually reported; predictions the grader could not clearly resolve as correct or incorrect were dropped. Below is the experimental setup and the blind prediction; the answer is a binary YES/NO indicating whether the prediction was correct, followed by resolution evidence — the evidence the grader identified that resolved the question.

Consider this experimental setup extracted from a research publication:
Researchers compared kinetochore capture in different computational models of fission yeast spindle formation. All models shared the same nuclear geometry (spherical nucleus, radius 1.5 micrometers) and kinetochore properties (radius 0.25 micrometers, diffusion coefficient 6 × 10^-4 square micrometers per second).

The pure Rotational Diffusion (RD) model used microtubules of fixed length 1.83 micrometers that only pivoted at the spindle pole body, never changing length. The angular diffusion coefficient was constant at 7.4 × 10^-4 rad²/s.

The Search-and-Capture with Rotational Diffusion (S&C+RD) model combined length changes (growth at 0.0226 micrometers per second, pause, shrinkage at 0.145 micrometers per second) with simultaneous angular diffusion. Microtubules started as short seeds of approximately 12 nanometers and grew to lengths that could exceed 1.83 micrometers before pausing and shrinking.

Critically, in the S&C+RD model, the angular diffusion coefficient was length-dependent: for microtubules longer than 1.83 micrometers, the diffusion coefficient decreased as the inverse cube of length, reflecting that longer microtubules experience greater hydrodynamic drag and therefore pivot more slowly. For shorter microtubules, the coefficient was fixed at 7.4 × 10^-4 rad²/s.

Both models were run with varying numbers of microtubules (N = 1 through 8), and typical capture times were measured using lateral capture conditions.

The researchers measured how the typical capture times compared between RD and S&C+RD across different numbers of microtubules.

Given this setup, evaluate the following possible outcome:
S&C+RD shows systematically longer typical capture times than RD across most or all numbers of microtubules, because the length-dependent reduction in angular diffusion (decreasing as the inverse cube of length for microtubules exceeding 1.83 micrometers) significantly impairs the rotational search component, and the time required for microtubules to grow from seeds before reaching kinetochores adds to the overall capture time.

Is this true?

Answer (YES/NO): NO